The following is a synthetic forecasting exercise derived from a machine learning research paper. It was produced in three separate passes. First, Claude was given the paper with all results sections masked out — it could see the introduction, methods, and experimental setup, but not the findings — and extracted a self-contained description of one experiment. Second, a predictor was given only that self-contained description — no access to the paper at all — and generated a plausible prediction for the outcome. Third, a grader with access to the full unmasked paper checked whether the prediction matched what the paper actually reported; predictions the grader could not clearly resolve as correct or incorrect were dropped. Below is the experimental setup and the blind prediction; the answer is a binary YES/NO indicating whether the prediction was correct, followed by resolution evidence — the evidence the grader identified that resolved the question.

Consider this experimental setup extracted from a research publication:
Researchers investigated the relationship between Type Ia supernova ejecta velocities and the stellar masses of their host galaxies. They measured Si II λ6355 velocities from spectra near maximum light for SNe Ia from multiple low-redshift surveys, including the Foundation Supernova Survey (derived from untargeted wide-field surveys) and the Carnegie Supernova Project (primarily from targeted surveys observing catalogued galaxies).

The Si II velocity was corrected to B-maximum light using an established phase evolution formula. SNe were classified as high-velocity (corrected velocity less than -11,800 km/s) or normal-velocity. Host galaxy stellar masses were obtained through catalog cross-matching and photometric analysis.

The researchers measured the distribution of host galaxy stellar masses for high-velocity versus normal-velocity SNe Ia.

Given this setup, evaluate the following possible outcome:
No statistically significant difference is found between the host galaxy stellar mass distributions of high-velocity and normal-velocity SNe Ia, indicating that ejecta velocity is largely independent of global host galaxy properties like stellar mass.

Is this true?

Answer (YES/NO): NO